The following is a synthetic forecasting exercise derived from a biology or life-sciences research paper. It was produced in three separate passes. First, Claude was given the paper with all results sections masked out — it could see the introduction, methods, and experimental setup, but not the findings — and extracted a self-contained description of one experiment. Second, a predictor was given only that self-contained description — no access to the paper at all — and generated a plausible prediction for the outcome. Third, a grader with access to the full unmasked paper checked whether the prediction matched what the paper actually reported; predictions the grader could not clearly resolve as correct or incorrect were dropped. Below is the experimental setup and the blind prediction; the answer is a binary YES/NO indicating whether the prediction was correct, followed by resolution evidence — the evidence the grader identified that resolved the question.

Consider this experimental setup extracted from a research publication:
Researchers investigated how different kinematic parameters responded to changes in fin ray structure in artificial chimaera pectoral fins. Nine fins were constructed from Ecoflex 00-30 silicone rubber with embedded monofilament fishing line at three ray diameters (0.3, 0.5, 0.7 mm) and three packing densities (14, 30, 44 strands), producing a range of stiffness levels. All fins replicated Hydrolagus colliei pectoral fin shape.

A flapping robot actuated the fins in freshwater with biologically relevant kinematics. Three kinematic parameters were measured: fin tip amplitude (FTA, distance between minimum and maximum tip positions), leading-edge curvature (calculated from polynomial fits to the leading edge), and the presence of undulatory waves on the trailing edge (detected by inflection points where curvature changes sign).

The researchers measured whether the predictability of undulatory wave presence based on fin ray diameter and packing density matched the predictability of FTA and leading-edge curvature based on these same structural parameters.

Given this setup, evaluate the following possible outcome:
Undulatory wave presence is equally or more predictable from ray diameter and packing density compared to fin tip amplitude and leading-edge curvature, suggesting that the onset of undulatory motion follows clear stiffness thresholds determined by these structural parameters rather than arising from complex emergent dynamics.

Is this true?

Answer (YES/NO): NO